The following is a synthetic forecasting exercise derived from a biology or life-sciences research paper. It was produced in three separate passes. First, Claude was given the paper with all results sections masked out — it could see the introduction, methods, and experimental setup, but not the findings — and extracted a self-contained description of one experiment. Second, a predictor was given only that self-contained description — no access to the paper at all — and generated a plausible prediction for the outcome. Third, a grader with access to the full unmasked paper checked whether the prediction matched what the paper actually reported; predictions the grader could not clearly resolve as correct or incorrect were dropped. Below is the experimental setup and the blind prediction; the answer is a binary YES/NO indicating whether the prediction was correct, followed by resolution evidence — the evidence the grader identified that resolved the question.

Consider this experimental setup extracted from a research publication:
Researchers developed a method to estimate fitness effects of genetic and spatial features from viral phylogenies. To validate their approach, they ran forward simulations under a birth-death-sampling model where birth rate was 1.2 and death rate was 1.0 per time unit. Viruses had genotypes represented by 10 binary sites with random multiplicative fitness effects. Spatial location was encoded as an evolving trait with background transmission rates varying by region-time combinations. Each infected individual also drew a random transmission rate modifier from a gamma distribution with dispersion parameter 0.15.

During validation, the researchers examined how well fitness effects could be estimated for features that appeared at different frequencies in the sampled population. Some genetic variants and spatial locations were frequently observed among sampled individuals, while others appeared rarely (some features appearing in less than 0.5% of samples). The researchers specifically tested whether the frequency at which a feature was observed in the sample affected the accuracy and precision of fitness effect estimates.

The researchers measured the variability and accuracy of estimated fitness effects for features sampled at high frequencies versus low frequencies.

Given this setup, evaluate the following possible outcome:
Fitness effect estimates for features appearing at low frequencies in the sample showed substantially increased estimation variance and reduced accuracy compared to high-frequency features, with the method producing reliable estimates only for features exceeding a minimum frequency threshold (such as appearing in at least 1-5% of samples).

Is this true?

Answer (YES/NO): YES